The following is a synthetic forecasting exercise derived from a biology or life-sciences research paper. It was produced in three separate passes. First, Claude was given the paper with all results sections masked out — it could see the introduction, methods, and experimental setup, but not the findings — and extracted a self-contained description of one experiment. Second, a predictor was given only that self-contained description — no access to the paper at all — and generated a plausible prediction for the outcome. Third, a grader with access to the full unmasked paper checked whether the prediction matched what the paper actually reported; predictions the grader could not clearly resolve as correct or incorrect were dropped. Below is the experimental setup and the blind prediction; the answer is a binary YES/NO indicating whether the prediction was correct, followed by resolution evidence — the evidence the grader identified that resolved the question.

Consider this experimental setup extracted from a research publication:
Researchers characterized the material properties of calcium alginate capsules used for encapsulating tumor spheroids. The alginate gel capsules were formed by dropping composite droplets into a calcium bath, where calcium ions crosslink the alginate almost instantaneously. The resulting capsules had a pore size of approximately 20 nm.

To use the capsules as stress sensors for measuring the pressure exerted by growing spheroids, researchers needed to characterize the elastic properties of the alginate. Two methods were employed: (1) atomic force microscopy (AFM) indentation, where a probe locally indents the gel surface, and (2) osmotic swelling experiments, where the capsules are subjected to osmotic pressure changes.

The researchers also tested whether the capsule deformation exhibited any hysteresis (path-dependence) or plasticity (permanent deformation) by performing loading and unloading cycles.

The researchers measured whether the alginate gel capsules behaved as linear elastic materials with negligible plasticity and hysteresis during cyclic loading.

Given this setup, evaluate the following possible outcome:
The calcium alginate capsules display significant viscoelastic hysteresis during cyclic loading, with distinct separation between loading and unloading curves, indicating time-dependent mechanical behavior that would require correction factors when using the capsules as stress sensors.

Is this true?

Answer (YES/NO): NO